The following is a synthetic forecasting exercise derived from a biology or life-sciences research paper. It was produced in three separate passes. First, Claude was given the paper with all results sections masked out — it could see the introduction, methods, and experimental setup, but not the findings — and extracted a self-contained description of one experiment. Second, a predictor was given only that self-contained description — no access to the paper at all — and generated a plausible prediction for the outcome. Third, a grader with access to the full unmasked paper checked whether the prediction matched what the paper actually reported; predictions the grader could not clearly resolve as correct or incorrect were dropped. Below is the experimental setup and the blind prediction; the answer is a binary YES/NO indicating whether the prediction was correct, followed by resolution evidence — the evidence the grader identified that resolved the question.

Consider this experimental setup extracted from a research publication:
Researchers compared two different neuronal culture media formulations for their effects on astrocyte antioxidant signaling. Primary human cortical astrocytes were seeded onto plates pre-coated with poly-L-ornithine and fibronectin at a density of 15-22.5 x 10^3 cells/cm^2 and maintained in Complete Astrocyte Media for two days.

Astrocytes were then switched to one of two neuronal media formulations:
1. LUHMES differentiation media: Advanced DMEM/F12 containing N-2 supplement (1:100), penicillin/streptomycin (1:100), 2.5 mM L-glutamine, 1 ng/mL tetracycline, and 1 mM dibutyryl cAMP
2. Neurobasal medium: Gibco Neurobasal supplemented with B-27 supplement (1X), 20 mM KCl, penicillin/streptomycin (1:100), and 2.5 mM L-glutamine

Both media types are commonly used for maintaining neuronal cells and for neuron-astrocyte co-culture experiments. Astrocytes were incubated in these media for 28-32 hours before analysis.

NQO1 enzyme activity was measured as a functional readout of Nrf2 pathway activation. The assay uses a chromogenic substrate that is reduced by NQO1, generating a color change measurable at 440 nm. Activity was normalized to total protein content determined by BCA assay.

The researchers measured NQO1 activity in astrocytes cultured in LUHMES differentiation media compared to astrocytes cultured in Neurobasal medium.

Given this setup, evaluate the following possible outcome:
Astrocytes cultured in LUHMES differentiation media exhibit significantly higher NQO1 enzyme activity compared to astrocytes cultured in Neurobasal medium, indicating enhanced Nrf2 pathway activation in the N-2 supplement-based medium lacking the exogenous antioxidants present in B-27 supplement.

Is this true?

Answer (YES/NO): NO